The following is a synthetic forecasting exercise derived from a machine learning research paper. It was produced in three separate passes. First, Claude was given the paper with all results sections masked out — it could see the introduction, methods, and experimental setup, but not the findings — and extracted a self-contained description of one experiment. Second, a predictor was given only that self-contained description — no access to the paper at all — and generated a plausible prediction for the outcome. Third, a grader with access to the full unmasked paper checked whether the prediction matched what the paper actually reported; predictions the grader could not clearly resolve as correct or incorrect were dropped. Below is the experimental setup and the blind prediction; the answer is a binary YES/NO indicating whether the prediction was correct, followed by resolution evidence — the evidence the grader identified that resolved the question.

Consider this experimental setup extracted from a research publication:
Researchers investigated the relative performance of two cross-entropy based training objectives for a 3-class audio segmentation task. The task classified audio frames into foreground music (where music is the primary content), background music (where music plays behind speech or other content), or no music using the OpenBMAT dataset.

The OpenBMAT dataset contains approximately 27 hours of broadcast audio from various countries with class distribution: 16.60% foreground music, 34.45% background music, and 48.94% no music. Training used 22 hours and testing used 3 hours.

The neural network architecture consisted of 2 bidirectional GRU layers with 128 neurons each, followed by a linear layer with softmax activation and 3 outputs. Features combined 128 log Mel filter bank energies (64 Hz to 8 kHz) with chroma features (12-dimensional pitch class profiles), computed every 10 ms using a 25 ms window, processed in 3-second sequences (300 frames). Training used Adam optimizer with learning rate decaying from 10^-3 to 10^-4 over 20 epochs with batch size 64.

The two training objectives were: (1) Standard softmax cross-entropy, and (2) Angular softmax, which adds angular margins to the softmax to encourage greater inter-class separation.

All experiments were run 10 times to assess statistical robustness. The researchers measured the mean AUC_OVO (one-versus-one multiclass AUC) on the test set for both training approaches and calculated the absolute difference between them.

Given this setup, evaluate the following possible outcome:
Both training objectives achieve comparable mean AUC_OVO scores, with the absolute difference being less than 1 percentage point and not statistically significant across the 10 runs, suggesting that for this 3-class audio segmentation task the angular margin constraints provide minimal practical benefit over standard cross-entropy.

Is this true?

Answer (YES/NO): YES